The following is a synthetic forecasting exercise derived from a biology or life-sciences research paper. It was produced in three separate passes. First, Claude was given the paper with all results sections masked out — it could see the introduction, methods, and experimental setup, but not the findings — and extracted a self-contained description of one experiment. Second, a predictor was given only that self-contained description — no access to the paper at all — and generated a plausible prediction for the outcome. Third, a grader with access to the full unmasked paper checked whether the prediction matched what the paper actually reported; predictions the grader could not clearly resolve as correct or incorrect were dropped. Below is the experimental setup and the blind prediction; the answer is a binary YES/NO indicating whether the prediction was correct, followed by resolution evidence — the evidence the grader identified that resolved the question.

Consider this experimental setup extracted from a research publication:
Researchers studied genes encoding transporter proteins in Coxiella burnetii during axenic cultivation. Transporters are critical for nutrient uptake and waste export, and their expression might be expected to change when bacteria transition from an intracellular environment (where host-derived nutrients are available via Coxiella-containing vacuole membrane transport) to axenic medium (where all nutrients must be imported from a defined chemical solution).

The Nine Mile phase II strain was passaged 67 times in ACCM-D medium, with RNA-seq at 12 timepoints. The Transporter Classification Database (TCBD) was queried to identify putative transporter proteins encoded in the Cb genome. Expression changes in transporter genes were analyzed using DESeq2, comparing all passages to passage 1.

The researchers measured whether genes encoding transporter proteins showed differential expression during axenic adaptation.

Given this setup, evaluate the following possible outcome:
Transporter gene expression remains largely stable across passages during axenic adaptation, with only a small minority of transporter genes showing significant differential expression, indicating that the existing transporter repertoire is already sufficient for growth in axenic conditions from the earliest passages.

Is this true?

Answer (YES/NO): NO